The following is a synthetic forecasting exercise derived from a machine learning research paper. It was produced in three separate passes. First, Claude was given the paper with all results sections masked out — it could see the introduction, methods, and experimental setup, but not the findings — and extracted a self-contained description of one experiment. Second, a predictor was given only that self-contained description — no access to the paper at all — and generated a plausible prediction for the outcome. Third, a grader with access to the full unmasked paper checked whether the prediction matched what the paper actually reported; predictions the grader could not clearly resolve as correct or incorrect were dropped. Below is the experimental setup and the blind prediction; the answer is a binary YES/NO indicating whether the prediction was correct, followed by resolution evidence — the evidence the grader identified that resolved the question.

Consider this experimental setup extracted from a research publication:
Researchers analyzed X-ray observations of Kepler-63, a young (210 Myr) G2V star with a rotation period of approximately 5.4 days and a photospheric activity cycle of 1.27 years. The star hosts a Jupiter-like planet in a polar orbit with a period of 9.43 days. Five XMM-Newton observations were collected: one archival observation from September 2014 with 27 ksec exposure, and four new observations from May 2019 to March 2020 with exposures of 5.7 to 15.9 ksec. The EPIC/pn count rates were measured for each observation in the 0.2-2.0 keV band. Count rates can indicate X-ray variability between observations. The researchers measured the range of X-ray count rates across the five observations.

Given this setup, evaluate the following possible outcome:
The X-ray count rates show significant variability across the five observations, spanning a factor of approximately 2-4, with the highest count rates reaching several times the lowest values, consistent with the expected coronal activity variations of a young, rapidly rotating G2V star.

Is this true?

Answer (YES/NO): NO